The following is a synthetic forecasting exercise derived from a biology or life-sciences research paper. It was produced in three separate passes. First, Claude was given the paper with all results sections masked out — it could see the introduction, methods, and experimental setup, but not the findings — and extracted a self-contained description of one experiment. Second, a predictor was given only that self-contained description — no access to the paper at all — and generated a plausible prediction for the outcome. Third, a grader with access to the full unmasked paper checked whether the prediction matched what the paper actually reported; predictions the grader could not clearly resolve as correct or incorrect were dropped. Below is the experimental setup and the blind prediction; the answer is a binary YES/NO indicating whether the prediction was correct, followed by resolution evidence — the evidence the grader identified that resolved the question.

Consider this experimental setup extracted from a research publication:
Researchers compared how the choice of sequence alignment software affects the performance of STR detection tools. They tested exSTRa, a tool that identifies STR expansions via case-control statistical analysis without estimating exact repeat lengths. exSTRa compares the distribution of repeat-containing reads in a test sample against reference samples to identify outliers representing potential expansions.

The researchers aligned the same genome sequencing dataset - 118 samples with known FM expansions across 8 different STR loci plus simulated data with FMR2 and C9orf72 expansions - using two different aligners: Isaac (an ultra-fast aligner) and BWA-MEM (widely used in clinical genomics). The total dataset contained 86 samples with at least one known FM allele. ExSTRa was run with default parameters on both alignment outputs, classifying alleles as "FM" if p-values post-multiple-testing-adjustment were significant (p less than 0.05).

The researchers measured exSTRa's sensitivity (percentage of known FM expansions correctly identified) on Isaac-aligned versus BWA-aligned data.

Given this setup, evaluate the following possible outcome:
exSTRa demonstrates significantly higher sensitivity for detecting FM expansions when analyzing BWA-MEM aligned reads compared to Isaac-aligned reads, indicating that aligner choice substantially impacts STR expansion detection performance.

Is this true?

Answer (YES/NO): YES